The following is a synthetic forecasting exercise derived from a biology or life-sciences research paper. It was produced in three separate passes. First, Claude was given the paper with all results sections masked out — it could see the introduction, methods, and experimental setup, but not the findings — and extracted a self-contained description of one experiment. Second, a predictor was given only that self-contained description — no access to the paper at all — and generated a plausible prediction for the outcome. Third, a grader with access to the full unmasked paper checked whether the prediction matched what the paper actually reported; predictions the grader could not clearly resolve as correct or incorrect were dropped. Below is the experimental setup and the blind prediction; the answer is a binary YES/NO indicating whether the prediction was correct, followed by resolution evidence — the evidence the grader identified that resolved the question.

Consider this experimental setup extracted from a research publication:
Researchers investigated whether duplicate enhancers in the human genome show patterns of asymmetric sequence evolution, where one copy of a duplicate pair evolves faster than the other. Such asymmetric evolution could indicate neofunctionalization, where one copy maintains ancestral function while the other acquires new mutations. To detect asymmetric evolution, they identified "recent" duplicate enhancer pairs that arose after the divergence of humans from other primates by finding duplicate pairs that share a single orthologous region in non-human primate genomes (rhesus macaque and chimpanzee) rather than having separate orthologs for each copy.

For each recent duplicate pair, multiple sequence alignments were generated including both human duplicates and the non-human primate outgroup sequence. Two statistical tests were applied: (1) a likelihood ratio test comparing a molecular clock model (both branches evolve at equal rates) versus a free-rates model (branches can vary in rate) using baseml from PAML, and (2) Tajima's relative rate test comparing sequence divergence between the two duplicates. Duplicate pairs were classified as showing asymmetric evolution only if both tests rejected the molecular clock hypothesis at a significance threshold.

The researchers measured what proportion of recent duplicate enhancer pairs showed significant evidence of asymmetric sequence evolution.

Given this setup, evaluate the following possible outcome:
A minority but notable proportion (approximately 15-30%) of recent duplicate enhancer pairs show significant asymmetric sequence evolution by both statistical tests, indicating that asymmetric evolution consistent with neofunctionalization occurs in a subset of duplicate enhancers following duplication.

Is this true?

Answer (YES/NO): NO